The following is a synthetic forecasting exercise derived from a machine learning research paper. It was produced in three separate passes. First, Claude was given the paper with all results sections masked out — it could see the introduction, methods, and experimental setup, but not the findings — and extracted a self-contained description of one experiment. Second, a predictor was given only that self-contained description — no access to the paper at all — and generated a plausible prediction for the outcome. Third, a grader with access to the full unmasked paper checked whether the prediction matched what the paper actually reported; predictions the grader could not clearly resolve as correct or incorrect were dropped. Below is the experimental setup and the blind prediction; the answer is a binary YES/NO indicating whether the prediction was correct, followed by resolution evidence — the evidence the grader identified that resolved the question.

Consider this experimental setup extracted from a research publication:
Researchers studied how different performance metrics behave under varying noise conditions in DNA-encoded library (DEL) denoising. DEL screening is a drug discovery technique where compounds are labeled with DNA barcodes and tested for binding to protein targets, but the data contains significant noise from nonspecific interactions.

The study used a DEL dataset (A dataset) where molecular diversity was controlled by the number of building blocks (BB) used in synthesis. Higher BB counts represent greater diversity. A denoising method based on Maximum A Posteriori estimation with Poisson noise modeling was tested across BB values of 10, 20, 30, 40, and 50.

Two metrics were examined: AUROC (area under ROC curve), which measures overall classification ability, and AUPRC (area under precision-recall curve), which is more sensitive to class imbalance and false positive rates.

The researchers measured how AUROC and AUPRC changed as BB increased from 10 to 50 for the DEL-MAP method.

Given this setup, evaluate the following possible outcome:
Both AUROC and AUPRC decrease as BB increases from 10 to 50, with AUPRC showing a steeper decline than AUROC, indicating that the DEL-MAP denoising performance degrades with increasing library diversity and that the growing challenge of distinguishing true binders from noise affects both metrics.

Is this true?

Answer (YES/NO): YES